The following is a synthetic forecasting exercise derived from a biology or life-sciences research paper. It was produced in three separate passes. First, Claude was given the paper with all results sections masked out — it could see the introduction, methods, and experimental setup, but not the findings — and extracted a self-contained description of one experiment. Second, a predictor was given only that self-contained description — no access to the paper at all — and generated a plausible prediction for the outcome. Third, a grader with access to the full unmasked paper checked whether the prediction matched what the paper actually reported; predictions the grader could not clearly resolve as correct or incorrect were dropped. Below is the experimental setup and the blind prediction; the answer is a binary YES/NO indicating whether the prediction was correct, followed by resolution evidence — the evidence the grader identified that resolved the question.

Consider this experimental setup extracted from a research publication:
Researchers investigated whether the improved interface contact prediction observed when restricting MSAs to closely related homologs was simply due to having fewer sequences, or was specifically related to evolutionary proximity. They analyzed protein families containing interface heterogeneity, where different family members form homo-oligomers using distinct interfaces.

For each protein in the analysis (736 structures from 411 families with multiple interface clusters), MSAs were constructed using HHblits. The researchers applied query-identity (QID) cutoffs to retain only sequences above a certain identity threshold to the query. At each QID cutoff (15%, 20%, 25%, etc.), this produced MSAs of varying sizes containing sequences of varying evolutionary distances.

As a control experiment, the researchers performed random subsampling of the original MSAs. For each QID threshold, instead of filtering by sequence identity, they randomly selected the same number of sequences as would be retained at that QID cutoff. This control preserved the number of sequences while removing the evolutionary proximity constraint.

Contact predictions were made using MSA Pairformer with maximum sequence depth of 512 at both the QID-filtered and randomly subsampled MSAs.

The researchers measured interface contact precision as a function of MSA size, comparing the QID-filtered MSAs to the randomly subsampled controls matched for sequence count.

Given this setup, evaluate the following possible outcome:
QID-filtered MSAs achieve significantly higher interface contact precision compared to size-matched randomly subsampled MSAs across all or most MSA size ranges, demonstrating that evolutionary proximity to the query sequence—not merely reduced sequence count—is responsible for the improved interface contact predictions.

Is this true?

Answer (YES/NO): YES